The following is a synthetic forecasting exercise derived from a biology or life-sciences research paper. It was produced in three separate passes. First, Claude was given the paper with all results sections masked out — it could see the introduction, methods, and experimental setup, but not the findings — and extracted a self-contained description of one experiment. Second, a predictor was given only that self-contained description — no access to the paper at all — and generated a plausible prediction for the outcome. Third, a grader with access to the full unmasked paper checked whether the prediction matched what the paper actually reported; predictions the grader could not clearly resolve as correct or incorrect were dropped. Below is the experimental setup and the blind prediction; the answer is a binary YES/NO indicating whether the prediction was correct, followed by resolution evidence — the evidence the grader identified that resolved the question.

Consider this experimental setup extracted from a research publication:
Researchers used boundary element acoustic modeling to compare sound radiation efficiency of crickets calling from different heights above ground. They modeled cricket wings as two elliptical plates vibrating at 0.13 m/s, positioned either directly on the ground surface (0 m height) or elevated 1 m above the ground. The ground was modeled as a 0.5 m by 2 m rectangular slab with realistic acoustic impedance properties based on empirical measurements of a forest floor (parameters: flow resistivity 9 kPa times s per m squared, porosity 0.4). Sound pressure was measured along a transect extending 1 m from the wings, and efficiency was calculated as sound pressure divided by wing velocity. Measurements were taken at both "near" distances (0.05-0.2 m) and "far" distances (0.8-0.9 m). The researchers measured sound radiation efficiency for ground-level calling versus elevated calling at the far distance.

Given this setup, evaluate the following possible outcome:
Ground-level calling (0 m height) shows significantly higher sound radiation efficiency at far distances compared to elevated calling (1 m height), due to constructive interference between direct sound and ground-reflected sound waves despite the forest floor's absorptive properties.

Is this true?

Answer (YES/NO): YES